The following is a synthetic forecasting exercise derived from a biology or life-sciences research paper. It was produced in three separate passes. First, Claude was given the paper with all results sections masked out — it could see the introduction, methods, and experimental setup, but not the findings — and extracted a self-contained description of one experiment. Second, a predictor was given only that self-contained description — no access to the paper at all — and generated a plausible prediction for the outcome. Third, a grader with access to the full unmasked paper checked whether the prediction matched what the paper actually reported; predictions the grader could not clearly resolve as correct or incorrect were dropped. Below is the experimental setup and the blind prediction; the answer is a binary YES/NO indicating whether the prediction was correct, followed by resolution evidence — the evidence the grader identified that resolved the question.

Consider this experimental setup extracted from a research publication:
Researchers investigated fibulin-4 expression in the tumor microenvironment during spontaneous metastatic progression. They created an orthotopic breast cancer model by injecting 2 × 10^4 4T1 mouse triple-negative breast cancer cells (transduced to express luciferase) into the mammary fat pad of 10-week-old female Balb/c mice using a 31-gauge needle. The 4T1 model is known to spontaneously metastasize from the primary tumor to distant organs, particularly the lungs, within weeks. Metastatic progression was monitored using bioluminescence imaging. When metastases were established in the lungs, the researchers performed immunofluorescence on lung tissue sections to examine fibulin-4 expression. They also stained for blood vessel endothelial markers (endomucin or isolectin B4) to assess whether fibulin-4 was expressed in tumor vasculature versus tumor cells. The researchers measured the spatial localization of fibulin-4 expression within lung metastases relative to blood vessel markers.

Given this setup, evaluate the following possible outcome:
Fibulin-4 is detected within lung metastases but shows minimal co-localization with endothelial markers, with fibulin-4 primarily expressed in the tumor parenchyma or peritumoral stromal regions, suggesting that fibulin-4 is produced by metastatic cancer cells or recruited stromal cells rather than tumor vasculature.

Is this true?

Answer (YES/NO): YES